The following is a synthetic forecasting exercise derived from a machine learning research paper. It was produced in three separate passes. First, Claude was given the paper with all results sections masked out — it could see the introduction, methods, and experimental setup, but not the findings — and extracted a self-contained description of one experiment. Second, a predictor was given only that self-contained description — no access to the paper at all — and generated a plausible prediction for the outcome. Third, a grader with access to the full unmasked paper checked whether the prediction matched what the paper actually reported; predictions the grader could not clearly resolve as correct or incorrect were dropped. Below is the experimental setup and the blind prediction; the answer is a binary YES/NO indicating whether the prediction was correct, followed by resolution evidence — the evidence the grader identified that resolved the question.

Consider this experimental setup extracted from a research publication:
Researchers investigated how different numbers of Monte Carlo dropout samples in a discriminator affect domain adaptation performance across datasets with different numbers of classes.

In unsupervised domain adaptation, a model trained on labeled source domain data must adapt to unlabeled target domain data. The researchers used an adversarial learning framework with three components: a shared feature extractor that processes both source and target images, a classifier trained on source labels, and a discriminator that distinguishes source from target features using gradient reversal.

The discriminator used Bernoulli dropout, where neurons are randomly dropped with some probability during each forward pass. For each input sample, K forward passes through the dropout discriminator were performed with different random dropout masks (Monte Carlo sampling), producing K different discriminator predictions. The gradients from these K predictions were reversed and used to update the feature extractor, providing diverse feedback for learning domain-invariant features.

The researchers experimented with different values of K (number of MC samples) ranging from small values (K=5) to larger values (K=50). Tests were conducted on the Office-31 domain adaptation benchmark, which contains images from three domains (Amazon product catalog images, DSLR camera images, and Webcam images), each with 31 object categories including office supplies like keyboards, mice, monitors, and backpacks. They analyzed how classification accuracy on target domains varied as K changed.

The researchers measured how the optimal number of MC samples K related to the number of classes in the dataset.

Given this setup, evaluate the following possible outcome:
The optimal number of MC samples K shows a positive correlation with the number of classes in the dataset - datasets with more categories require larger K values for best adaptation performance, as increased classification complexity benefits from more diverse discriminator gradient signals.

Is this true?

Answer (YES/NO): YES